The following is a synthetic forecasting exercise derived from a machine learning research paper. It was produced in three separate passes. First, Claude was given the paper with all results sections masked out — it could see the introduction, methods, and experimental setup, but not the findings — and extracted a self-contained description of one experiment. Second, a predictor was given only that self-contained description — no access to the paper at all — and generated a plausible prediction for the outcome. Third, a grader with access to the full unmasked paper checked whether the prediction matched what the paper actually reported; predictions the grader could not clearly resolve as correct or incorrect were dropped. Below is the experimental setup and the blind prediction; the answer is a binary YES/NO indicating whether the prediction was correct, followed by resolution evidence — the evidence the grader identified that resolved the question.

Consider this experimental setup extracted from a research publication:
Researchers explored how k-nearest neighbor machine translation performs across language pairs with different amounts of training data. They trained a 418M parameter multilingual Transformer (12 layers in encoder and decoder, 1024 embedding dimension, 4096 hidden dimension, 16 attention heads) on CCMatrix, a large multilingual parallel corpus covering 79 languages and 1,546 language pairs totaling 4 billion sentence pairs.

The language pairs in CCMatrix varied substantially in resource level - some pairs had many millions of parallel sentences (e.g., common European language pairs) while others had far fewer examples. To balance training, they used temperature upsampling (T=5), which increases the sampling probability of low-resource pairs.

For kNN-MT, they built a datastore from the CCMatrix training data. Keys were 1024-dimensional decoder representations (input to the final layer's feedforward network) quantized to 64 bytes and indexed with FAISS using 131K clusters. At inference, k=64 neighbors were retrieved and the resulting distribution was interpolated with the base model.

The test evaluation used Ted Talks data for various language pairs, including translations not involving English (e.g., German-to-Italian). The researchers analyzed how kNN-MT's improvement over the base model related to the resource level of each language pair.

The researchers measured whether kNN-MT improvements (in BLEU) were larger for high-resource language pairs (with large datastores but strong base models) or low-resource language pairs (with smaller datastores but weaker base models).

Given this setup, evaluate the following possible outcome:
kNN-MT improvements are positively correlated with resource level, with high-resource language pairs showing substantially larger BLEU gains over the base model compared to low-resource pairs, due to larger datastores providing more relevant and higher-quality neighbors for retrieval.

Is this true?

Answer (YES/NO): NO